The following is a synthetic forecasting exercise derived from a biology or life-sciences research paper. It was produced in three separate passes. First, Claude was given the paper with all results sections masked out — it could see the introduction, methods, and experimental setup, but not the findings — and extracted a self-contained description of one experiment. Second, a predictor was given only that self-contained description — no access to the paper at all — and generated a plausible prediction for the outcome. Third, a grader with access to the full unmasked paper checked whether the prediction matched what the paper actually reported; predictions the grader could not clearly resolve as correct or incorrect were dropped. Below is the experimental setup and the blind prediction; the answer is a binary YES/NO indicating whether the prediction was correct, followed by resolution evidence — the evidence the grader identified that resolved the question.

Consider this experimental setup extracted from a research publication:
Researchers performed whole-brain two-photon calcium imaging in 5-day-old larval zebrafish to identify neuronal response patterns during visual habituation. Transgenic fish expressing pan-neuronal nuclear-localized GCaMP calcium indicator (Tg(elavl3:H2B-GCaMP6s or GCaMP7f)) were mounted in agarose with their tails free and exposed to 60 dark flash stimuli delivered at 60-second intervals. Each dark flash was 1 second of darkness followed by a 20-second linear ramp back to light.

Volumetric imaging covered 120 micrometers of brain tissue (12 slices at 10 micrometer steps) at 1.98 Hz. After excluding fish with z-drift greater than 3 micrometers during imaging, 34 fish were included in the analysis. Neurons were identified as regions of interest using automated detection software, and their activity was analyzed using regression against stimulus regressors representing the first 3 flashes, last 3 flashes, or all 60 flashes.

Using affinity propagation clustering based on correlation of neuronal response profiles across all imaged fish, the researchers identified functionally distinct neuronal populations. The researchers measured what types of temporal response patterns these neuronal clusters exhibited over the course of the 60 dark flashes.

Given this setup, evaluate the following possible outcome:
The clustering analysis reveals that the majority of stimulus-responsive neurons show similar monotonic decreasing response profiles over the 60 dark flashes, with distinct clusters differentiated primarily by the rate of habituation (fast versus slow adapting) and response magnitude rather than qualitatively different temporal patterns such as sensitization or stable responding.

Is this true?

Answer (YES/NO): NO